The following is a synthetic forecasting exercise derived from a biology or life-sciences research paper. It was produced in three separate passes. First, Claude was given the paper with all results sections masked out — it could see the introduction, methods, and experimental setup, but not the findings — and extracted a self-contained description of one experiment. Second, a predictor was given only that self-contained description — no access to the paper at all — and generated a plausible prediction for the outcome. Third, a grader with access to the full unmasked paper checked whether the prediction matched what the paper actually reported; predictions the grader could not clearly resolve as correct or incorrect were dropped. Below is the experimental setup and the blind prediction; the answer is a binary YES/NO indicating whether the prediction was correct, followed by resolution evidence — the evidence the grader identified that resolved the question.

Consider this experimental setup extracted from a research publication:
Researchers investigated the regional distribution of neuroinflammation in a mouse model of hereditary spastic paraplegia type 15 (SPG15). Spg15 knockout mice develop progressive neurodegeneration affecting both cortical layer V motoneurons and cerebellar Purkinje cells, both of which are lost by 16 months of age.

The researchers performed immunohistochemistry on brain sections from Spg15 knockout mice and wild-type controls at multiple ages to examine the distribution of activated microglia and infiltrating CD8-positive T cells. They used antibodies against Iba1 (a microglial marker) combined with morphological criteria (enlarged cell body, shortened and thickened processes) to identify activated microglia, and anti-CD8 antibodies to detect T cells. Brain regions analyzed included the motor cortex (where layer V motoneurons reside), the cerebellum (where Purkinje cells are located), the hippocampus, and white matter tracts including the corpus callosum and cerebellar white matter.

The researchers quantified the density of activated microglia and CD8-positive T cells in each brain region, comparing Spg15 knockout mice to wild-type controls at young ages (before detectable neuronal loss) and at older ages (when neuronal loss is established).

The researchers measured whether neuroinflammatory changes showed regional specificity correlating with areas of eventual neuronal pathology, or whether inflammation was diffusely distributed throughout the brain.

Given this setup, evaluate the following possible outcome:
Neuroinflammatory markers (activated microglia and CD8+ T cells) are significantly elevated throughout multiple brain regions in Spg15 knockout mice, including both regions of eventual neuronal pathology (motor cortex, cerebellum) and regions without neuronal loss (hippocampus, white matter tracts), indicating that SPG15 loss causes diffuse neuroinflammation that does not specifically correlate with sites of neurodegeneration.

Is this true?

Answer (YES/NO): YES